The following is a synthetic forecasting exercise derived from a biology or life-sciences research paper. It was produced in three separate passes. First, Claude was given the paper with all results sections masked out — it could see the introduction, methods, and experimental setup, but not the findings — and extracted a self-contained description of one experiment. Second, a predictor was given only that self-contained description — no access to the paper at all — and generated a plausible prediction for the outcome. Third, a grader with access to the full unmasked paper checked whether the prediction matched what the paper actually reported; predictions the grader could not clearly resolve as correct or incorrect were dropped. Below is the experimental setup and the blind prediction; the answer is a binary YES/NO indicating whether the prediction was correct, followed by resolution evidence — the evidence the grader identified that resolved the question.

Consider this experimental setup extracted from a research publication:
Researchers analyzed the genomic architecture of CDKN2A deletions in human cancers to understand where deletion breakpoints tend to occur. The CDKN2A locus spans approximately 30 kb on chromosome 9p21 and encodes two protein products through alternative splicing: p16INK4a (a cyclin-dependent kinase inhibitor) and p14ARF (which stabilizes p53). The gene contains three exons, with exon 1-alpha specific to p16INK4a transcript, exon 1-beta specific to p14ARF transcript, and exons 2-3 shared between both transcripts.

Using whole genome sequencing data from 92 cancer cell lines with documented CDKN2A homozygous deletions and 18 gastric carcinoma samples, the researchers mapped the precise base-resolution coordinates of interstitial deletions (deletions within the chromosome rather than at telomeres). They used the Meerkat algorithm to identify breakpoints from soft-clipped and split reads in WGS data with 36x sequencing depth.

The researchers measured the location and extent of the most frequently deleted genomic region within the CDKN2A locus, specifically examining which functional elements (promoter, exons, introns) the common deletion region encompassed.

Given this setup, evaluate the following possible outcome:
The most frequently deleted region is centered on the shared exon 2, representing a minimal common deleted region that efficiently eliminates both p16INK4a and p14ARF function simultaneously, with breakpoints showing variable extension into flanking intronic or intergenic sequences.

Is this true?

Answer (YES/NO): NO